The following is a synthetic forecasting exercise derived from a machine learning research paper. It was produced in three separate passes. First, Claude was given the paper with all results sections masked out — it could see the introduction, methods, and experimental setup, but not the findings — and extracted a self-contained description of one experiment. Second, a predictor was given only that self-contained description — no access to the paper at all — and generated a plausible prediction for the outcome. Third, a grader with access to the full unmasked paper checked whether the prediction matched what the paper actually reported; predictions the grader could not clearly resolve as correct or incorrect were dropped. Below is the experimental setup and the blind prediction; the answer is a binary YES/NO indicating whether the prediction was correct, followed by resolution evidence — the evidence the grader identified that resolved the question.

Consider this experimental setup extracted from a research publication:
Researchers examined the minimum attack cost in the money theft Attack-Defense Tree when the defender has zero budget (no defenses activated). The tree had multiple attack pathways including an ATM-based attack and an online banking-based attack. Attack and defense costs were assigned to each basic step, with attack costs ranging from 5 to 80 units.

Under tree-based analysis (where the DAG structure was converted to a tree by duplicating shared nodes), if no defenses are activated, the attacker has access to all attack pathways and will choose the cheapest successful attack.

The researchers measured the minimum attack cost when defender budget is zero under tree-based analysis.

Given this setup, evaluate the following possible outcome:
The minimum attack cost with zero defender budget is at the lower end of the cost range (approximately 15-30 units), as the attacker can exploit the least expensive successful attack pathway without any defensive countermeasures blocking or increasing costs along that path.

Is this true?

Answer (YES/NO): NO